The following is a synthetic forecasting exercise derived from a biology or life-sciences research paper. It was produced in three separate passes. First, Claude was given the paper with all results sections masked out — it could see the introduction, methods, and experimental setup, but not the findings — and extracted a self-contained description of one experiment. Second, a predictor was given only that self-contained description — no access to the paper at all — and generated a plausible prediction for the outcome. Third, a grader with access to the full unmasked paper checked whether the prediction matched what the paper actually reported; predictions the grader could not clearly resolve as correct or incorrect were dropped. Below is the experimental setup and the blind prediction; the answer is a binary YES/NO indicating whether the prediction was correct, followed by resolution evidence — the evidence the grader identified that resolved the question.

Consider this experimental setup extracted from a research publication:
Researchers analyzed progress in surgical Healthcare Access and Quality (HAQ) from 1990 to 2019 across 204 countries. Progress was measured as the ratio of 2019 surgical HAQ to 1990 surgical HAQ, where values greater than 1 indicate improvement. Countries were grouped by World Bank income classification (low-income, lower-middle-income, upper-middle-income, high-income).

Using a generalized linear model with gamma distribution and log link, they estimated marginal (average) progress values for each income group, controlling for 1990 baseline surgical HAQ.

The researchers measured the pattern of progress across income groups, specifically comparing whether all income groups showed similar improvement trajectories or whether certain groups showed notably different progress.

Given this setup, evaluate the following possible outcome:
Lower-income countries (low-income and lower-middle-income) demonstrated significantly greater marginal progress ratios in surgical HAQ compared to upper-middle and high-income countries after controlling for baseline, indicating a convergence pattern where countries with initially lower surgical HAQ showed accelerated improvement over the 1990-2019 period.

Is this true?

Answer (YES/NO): NO